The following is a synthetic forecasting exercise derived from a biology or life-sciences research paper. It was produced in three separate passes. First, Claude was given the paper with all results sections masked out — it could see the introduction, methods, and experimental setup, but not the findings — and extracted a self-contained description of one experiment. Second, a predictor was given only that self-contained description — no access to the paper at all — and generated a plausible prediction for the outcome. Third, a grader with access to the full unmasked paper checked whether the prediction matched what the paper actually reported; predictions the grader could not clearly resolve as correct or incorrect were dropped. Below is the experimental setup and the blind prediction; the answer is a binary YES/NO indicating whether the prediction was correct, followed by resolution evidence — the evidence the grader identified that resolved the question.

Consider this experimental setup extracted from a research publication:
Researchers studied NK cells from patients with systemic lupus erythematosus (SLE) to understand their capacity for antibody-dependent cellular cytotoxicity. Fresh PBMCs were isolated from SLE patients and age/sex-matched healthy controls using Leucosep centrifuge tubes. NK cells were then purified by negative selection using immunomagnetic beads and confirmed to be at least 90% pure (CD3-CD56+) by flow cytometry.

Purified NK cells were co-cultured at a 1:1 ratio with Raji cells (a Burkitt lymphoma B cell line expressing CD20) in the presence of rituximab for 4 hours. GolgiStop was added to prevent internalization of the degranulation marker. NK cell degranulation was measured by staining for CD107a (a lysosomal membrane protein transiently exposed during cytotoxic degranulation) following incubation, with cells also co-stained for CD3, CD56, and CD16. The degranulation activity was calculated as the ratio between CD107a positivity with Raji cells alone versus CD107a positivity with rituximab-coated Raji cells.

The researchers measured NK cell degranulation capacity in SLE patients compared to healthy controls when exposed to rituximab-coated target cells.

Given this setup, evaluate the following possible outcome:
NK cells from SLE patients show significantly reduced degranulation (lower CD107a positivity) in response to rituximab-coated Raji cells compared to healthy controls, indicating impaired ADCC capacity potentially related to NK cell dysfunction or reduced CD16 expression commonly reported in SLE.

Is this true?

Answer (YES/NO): NO